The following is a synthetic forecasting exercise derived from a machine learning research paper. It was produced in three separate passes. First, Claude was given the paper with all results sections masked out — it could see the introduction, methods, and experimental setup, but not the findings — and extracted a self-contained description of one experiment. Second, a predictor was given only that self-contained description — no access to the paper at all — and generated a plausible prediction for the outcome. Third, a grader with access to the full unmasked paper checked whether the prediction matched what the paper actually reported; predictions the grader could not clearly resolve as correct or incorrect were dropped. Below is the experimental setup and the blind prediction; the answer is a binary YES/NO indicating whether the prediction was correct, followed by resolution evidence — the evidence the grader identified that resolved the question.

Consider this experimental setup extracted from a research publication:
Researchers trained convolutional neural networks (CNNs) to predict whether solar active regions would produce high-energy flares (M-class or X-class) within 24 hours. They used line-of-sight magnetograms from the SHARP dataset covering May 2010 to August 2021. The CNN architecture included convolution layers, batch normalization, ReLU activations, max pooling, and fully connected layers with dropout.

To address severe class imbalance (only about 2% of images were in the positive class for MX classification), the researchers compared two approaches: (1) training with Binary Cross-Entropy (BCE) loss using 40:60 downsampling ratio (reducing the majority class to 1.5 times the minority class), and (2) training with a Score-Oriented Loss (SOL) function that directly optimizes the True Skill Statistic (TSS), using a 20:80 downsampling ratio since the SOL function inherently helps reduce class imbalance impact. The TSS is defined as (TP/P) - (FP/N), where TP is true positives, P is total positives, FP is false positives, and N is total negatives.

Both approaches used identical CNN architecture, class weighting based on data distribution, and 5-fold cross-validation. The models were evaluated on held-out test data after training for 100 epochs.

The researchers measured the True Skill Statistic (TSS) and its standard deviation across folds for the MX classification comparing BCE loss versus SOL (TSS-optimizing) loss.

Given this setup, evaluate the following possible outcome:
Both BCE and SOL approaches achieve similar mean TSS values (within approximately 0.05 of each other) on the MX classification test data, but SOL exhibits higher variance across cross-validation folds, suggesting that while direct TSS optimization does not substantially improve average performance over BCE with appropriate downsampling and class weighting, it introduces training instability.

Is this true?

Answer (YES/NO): NO